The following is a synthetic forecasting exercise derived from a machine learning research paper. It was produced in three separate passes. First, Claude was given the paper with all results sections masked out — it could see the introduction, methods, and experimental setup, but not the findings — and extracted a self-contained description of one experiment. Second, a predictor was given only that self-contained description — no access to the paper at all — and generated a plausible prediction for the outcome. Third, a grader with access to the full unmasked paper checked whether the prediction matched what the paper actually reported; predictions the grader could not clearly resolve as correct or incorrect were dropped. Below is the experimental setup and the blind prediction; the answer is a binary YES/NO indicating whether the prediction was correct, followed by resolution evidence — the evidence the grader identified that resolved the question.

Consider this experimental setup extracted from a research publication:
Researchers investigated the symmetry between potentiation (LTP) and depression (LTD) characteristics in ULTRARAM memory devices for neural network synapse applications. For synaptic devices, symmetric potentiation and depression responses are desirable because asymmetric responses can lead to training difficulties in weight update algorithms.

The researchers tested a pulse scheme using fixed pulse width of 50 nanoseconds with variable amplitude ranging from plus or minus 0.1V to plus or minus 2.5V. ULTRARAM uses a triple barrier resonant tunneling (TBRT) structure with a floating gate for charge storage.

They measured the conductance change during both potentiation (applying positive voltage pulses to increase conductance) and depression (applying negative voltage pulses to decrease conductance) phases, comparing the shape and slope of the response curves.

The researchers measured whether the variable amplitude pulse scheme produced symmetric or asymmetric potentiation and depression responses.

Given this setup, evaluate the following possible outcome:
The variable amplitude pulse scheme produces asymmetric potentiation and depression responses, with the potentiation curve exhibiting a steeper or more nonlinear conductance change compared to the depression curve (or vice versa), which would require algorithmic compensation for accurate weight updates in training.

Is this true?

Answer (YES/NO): NO